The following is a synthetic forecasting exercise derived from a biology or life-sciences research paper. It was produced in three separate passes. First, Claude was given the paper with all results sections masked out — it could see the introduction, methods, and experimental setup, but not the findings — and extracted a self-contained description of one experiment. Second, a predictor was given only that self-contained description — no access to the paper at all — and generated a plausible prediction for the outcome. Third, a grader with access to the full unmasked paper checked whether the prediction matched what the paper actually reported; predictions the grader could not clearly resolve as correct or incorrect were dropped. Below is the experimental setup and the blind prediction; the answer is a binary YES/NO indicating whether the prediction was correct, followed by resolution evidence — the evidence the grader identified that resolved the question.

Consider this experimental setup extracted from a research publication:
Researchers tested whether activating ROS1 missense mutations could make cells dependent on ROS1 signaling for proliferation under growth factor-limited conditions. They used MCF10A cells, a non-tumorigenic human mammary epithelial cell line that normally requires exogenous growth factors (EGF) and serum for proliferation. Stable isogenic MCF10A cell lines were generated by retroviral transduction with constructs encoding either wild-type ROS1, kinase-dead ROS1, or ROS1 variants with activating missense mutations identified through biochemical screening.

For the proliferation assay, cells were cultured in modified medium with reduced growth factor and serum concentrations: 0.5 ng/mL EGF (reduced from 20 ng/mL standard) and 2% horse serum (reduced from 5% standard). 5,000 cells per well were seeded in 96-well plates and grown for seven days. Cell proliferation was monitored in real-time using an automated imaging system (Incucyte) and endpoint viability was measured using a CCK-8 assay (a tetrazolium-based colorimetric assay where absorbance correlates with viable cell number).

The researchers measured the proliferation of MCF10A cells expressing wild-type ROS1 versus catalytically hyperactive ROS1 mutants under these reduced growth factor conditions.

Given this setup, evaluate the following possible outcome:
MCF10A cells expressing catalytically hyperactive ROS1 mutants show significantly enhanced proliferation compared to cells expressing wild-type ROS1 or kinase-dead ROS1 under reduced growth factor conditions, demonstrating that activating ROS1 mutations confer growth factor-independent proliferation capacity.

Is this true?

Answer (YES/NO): YES